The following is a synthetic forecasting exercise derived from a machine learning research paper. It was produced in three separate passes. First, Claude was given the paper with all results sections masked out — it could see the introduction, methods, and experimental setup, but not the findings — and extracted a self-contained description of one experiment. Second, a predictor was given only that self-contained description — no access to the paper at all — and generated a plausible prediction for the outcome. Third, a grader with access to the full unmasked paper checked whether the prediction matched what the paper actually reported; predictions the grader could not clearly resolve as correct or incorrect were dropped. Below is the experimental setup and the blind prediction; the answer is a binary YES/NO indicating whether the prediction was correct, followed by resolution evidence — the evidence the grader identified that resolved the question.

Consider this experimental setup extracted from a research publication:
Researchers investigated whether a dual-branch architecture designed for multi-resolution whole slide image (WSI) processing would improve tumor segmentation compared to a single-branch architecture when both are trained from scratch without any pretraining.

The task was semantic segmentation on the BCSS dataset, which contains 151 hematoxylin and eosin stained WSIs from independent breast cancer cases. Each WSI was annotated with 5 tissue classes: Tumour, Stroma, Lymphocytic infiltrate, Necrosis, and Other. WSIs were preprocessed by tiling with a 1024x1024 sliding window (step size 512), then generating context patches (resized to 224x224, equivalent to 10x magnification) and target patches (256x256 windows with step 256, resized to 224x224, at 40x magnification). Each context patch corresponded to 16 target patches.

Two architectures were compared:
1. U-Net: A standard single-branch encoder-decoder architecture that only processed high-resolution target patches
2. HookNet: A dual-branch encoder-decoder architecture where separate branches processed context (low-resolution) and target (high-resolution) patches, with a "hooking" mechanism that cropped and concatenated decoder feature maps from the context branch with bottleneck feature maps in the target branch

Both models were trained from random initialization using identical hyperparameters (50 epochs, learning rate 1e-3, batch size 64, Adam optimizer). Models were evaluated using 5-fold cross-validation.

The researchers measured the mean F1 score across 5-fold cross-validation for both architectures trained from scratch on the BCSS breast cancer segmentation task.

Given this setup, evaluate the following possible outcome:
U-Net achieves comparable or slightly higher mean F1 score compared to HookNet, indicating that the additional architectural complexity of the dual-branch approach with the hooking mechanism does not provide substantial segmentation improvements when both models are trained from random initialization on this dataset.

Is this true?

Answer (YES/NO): YES